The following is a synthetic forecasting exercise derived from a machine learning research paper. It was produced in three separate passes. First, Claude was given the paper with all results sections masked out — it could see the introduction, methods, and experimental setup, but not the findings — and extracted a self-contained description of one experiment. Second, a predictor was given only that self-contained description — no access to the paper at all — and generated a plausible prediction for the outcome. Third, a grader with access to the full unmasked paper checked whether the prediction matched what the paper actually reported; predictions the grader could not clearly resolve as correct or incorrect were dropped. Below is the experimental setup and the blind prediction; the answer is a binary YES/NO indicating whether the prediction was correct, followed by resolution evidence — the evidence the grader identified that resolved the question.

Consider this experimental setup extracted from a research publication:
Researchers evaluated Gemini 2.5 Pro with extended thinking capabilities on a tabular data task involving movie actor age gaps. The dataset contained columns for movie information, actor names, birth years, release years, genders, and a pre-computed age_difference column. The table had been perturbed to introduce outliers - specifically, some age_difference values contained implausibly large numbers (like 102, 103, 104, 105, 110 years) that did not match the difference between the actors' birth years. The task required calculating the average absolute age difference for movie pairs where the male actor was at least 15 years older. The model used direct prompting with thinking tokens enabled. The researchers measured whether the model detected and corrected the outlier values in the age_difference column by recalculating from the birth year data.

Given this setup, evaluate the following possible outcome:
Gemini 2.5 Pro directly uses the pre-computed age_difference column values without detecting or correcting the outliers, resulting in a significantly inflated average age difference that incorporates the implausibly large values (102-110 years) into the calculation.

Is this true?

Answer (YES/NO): NO